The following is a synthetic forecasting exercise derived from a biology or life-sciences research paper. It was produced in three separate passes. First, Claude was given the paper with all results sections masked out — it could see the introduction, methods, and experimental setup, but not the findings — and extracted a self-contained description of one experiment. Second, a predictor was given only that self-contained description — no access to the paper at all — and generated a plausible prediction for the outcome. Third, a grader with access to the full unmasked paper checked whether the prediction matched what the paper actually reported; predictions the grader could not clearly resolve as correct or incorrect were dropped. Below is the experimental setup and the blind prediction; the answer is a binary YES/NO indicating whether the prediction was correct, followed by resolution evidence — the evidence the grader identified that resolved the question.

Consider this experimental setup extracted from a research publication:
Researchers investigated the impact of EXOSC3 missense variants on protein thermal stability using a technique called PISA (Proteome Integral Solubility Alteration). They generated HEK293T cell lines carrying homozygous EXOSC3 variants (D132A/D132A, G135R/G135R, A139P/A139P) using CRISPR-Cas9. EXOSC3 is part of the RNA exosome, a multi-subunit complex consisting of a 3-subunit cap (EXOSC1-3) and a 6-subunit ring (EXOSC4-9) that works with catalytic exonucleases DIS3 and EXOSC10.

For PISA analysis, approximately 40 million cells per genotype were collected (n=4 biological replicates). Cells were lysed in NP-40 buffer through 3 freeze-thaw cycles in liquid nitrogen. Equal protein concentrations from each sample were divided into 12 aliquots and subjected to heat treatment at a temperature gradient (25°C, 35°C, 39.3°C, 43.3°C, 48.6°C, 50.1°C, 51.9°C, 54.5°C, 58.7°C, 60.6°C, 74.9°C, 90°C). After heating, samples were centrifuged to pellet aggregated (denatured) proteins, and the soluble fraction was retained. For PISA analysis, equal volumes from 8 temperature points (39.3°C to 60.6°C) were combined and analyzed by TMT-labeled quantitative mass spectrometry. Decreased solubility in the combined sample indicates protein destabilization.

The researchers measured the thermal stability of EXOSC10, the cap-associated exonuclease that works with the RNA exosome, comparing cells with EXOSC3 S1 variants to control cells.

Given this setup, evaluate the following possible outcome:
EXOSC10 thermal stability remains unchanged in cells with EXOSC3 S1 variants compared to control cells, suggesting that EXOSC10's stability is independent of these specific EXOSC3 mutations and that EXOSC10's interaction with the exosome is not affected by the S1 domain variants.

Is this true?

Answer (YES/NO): NO